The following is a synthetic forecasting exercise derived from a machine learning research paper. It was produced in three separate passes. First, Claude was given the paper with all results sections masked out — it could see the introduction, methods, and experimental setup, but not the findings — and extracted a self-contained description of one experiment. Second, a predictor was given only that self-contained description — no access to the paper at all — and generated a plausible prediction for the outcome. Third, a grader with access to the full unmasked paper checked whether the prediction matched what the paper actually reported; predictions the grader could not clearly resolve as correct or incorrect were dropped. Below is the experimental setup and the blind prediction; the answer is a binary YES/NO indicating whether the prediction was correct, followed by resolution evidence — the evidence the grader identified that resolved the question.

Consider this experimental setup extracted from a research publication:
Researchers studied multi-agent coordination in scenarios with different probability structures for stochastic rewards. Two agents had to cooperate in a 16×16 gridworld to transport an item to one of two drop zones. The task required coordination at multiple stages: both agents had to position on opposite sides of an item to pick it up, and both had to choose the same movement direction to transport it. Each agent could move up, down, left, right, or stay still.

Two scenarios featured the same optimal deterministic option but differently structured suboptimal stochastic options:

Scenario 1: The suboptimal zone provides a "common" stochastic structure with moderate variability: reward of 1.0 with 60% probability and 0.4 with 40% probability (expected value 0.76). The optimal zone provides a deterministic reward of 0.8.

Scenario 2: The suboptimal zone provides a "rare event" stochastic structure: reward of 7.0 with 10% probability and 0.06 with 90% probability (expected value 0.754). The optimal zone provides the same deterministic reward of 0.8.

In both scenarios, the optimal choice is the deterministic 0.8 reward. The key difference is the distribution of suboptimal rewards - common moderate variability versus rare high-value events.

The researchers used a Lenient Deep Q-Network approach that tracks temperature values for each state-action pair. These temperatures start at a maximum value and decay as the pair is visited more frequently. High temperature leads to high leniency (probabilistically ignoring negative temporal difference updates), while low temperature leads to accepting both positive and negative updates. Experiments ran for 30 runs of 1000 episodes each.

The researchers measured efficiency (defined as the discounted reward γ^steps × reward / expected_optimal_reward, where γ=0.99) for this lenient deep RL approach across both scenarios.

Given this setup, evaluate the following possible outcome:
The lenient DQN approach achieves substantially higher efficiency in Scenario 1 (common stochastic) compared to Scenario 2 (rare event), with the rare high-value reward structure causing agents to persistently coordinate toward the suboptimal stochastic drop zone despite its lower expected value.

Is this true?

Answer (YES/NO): NO